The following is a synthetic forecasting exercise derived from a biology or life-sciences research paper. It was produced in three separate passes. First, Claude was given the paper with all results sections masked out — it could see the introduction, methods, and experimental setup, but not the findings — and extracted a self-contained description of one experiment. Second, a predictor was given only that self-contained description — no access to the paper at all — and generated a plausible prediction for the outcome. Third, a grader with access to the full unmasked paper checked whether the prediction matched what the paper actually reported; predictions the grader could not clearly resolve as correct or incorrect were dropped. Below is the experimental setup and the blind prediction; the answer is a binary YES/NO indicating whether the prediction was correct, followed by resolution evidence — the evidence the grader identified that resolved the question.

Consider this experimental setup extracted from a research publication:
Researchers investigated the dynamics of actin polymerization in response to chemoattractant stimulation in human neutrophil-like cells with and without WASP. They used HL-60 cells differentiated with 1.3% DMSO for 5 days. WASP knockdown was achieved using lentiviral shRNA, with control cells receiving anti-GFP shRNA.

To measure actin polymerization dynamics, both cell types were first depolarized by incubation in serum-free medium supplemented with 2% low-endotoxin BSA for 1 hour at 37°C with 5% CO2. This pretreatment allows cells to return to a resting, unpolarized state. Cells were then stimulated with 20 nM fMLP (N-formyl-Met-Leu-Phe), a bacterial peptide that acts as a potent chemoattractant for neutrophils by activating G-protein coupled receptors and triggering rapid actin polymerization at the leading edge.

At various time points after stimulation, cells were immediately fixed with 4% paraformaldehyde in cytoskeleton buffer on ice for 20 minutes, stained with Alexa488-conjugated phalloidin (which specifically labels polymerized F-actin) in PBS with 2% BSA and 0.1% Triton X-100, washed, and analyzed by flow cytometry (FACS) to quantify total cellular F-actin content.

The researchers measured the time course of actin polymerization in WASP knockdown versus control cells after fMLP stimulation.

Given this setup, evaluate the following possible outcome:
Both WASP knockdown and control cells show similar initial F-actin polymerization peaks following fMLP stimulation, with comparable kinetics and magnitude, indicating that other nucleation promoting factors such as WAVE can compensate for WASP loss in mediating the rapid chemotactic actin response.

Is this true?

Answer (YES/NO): NO